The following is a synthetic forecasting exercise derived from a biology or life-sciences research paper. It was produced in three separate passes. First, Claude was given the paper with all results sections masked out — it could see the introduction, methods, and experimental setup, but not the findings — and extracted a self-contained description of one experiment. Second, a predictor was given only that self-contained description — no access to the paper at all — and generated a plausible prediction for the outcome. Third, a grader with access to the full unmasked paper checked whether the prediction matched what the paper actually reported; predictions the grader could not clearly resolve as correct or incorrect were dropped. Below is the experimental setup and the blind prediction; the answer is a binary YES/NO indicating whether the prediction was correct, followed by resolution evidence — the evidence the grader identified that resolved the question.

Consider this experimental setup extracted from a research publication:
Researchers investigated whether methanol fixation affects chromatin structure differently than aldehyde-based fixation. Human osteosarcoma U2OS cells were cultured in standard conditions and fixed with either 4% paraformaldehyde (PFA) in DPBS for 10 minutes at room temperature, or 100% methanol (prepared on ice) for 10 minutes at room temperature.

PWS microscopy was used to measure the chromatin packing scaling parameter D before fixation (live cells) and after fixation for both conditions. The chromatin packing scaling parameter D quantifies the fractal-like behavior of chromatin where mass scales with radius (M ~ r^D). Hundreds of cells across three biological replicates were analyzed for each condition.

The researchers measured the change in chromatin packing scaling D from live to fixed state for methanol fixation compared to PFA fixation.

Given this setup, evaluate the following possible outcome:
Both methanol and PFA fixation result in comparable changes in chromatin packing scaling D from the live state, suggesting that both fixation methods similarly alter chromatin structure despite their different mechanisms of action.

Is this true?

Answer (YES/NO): NO